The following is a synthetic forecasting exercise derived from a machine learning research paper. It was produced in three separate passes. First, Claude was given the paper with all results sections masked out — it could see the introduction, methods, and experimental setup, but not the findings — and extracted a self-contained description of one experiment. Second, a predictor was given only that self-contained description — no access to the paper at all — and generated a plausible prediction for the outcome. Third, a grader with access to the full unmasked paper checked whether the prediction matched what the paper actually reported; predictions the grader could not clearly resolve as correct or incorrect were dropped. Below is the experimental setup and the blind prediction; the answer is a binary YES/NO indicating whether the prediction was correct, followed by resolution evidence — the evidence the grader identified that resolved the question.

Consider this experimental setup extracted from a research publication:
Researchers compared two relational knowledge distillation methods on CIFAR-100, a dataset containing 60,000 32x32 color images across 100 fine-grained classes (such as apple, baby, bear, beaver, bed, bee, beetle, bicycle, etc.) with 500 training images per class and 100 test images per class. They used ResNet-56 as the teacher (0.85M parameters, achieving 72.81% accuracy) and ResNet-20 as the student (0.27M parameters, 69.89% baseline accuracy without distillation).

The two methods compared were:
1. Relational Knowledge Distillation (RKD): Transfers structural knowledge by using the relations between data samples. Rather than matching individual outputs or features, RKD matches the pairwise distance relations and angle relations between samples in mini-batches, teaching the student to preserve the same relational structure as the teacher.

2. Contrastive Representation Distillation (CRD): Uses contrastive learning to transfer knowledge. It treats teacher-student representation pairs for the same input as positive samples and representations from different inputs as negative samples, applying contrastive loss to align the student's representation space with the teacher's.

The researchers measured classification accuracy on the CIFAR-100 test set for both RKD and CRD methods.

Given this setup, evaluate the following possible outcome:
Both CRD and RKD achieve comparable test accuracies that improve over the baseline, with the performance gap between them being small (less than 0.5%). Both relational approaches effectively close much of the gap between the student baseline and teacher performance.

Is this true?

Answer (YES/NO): NO